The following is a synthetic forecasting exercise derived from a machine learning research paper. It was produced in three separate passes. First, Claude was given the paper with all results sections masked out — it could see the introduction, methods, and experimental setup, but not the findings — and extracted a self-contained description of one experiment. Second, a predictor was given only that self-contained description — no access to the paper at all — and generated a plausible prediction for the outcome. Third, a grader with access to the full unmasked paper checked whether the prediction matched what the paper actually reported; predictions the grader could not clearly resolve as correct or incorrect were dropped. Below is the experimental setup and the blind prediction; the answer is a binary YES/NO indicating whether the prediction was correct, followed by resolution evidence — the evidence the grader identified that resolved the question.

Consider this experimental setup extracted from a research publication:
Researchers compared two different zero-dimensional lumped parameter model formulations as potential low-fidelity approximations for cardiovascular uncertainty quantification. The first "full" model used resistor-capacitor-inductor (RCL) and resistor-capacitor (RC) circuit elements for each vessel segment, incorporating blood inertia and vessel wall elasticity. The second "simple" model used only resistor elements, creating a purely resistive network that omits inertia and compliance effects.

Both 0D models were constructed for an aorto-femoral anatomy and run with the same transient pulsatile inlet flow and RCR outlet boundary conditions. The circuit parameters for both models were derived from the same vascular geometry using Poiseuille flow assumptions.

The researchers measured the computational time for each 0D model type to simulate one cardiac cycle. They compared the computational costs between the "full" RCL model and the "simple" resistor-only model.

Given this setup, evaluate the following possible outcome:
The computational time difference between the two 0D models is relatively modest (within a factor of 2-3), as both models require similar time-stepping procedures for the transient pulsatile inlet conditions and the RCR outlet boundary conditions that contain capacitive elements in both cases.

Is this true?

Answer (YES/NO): NO